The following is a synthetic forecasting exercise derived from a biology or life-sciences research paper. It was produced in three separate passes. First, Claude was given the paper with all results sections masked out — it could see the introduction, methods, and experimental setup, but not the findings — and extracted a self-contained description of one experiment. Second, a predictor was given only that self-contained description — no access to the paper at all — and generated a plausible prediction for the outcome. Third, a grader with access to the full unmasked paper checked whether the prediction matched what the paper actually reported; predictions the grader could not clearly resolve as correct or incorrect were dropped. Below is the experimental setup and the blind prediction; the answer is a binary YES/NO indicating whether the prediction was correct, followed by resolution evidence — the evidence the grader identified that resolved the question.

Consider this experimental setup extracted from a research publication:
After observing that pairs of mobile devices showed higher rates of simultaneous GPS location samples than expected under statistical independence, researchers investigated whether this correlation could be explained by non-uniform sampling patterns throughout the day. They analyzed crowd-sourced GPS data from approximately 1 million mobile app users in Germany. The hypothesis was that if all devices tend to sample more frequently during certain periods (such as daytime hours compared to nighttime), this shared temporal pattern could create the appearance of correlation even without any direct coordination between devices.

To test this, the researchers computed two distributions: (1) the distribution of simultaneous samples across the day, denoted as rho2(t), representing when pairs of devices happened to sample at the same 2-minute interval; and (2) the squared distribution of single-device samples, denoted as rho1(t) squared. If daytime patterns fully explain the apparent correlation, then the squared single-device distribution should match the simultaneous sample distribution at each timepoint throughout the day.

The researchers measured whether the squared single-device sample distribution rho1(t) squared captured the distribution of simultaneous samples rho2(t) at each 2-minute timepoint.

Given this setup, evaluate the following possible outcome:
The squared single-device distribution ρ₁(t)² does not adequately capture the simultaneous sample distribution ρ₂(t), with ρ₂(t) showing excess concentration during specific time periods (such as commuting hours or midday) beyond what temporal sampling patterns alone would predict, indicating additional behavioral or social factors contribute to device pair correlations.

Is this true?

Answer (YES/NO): NO